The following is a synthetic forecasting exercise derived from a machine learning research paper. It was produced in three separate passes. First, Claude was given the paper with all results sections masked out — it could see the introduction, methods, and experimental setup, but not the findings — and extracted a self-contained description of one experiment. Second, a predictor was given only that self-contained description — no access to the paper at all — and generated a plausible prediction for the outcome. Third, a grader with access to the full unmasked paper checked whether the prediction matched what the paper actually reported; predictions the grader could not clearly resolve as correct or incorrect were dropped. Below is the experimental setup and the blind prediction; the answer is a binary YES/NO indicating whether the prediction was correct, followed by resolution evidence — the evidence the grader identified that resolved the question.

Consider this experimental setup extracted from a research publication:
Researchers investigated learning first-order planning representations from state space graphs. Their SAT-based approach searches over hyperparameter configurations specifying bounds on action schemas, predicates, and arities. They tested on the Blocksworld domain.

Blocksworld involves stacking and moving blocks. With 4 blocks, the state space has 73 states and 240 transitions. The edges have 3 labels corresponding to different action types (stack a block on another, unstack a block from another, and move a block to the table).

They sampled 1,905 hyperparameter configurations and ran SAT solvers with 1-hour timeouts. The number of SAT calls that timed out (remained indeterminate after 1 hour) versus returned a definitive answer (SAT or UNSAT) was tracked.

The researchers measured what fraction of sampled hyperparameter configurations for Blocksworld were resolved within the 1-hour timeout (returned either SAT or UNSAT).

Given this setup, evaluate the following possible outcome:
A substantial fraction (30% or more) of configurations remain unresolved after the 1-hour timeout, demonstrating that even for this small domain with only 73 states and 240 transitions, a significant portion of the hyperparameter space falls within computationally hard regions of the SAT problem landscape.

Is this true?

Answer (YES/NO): NO